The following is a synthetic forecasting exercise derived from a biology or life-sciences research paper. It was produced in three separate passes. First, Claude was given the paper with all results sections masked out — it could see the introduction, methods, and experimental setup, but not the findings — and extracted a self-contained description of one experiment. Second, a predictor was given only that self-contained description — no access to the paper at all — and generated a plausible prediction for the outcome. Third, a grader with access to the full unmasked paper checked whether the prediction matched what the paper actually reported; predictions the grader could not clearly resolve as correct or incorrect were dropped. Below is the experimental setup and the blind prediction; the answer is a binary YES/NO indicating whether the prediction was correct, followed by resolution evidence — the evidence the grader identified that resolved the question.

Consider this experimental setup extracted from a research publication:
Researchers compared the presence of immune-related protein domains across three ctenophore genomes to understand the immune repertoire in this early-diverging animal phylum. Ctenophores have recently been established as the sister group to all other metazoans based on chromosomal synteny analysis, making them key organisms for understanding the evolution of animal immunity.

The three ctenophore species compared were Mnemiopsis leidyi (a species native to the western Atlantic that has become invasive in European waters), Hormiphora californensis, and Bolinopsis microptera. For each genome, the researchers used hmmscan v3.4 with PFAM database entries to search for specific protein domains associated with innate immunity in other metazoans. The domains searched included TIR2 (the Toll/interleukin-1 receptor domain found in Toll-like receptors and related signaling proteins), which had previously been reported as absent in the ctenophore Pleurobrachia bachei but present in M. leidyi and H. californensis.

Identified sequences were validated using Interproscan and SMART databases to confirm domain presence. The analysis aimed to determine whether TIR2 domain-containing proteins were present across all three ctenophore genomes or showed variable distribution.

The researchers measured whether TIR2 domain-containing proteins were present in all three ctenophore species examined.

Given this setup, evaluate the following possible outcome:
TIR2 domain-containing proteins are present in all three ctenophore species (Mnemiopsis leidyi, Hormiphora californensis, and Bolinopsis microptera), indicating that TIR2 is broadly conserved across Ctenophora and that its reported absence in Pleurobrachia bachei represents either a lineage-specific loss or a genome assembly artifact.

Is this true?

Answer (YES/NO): YES